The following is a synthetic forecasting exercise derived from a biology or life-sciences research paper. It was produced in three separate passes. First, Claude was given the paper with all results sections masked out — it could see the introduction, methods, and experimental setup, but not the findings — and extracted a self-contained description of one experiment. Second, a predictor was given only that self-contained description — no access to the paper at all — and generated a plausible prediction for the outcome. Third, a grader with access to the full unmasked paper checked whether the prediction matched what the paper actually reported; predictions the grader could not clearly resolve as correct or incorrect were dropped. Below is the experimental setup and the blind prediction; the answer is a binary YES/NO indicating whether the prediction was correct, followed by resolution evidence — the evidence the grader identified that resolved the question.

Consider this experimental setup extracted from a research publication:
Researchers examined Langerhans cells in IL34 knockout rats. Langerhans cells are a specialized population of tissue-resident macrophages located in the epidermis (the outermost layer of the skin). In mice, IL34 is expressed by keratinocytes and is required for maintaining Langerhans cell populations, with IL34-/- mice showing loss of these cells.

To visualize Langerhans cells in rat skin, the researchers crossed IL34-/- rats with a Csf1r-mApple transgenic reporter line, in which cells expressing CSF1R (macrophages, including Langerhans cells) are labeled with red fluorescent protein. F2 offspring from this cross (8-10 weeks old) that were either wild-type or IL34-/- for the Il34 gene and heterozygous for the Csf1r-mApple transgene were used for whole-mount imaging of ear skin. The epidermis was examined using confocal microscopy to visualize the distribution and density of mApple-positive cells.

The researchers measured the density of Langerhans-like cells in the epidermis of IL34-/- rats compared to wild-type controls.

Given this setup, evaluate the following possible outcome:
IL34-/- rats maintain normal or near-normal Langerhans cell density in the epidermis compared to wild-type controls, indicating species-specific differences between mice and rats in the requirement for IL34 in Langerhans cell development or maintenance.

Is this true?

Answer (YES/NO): NO